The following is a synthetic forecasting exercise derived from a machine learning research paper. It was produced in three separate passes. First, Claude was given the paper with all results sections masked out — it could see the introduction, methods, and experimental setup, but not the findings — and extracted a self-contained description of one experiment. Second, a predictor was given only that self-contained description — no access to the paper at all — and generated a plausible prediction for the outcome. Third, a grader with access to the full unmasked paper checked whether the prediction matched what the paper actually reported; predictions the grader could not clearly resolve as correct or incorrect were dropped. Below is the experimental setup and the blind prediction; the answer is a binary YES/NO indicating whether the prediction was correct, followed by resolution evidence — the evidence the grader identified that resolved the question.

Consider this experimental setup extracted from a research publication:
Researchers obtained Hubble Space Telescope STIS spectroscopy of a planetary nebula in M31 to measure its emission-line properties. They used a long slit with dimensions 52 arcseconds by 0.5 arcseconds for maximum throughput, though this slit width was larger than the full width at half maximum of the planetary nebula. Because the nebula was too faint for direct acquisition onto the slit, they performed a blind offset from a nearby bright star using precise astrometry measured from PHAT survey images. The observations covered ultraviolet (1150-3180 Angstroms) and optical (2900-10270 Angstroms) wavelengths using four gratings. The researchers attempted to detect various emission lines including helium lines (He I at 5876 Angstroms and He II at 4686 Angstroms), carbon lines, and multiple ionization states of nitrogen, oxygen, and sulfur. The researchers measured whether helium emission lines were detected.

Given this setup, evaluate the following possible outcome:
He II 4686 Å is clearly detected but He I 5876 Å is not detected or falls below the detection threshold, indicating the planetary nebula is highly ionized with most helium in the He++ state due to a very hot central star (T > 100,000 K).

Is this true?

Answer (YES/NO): NO